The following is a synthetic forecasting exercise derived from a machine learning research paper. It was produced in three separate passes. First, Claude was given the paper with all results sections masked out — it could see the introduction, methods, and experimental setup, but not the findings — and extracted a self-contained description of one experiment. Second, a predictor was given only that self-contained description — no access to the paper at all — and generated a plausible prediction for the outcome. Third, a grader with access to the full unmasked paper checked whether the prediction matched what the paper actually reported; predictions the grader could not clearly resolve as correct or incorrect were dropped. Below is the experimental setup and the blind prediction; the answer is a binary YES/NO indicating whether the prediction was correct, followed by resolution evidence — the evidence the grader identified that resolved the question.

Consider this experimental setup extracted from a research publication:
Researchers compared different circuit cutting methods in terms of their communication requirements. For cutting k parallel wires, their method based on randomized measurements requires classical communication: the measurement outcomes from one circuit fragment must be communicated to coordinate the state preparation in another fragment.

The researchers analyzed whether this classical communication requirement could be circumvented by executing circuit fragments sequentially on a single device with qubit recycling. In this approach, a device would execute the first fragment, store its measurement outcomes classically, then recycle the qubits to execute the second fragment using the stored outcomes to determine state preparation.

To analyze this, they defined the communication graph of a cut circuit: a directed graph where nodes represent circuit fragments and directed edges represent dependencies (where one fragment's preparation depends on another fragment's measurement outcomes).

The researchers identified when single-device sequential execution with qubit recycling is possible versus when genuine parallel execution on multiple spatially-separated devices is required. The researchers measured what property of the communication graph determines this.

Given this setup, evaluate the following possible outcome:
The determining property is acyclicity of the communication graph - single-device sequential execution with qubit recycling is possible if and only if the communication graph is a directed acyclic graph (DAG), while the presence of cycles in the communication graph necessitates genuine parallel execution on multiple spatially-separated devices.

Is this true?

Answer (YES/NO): YES